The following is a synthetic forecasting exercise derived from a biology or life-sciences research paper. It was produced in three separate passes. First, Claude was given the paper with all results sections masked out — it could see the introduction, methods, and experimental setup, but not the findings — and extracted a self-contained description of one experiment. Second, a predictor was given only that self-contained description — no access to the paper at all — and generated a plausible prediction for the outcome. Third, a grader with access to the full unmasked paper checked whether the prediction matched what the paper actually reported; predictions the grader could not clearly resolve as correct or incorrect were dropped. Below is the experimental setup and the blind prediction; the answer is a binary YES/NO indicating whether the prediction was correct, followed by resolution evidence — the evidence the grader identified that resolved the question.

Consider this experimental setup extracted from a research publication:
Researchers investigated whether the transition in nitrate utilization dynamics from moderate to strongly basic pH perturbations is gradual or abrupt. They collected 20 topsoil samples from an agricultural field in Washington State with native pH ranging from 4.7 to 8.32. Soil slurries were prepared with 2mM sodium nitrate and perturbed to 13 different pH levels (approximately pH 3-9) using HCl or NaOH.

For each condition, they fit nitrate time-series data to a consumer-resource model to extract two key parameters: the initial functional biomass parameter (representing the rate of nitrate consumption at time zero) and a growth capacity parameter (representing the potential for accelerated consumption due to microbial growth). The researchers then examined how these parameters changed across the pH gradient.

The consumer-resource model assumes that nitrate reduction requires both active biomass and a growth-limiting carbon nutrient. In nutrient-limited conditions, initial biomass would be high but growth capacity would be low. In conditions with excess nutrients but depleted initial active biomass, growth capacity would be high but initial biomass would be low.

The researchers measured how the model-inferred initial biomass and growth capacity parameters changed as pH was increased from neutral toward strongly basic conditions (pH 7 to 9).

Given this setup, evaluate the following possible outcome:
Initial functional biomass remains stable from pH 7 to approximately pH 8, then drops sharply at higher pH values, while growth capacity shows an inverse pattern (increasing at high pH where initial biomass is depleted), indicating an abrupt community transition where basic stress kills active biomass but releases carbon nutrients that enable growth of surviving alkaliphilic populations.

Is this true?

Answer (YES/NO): YES